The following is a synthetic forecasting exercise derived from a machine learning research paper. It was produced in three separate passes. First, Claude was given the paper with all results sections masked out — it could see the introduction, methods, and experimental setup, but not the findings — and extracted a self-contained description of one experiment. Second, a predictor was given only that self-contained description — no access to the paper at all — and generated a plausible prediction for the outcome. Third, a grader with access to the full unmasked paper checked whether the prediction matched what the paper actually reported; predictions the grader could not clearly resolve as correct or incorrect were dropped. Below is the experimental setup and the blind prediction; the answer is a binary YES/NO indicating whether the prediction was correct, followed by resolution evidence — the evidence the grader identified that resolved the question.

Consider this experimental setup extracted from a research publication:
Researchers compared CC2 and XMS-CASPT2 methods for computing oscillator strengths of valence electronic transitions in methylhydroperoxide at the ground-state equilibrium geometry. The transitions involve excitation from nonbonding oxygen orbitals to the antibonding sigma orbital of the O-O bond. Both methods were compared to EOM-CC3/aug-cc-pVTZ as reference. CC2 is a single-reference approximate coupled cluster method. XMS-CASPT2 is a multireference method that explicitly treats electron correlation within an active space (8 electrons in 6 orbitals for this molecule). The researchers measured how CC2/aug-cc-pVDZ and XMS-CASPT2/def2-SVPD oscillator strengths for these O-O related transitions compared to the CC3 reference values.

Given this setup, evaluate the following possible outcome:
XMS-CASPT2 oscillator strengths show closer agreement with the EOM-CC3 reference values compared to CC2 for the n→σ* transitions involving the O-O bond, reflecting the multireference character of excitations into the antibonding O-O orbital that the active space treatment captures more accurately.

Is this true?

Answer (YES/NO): NO